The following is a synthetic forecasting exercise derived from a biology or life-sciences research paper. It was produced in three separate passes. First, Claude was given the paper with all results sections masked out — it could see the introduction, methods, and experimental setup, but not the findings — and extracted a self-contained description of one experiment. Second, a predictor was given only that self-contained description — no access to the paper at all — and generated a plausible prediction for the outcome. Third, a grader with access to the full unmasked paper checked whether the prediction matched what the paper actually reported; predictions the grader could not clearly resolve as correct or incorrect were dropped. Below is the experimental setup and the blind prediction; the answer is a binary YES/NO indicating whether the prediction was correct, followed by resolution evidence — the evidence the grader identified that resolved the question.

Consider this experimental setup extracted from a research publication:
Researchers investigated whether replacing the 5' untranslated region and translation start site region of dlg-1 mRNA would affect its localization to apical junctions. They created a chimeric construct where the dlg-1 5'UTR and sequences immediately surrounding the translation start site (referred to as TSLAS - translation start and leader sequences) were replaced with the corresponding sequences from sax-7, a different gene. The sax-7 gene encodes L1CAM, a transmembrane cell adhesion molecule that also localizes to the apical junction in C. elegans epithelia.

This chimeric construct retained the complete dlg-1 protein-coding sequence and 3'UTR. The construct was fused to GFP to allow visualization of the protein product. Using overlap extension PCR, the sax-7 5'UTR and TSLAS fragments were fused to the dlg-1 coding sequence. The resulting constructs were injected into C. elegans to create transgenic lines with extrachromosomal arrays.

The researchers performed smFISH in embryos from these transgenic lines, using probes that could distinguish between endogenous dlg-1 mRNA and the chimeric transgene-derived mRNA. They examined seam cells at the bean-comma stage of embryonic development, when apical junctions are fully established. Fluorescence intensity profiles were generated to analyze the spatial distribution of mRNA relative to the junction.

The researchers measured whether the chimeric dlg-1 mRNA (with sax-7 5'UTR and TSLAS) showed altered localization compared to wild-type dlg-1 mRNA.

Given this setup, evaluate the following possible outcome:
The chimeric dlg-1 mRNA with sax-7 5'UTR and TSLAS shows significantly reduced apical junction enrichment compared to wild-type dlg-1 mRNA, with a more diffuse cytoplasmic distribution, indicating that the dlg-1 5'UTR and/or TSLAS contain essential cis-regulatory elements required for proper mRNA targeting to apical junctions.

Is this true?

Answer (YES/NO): NO